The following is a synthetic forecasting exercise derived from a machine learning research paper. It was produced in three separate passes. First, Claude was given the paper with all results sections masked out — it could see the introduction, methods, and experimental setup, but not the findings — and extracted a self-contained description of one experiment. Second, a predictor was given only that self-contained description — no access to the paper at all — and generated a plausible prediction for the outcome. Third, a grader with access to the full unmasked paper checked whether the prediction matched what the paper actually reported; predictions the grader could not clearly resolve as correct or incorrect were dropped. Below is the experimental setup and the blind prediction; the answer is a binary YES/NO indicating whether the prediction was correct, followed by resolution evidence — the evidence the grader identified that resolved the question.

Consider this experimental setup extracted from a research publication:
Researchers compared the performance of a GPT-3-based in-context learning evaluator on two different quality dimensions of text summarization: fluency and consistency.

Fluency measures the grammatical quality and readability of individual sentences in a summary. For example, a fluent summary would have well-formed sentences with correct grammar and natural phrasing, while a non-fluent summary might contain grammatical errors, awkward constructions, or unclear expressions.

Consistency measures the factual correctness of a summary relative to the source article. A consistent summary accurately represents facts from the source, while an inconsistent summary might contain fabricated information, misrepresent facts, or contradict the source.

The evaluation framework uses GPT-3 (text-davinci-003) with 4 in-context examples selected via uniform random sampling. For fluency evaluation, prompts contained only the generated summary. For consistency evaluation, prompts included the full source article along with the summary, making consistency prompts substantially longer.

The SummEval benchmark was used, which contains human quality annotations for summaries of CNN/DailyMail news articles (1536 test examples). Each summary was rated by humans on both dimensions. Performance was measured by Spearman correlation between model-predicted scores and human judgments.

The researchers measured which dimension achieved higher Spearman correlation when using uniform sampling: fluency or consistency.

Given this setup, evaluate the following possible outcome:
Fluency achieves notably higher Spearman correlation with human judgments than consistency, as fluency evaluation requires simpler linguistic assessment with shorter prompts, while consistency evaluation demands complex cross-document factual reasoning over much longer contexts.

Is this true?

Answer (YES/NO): NO